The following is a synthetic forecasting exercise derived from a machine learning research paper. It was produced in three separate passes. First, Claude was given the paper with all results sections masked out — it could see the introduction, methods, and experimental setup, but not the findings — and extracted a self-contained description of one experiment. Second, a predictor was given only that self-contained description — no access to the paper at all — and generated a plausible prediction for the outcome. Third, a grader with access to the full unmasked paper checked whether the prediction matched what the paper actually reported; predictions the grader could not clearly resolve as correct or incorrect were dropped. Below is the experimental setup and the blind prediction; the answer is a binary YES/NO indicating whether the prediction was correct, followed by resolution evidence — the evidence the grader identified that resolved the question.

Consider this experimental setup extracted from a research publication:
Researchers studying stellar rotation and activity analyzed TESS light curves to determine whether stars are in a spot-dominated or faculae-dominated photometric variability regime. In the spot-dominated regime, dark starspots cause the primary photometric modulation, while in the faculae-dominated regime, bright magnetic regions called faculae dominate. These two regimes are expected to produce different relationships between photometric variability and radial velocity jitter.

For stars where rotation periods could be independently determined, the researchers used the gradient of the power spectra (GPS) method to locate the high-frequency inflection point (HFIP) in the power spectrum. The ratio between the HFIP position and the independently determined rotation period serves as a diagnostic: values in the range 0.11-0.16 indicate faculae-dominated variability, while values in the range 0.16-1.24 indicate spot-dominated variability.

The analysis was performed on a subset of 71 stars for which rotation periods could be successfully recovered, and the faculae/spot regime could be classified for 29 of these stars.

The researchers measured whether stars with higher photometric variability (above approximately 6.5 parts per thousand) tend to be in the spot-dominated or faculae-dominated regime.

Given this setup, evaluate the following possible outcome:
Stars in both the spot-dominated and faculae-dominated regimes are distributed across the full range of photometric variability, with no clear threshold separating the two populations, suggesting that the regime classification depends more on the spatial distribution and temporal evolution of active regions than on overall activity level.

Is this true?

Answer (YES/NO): NO